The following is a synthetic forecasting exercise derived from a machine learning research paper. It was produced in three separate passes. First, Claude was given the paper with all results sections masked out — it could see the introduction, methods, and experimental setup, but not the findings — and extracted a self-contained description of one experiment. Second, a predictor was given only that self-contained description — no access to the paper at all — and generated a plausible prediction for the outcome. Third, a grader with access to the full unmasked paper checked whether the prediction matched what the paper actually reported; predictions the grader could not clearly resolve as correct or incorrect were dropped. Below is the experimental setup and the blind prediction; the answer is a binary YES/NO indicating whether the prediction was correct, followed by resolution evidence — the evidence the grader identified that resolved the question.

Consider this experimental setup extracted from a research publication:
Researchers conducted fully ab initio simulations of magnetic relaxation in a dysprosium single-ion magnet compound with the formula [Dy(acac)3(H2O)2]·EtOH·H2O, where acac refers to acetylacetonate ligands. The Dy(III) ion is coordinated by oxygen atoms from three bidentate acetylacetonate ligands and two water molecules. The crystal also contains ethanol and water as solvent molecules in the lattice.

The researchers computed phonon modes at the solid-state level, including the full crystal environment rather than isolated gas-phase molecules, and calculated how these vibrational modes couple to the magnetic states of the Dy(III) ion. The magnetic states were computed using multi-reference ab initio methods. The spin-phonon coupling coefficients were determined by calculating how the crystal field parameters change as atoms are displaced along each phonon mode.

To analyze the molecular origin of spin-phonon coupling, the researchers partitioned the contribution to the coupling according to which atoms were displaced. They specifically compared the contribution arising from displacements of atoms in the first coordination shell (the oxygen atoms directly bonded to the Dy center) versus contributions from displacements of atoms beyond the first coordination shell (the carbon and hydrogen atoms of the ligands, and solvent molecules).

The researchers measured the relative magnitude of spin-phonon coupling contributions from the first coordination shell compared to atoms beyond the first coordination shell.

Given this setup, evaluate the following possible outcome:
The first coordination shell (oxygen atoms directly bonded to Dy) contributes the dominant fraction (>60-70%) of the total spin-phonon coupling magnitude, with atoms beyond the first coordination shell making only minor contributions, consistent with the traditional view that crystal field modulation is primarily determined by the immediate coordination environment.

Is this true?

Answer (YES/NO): NO